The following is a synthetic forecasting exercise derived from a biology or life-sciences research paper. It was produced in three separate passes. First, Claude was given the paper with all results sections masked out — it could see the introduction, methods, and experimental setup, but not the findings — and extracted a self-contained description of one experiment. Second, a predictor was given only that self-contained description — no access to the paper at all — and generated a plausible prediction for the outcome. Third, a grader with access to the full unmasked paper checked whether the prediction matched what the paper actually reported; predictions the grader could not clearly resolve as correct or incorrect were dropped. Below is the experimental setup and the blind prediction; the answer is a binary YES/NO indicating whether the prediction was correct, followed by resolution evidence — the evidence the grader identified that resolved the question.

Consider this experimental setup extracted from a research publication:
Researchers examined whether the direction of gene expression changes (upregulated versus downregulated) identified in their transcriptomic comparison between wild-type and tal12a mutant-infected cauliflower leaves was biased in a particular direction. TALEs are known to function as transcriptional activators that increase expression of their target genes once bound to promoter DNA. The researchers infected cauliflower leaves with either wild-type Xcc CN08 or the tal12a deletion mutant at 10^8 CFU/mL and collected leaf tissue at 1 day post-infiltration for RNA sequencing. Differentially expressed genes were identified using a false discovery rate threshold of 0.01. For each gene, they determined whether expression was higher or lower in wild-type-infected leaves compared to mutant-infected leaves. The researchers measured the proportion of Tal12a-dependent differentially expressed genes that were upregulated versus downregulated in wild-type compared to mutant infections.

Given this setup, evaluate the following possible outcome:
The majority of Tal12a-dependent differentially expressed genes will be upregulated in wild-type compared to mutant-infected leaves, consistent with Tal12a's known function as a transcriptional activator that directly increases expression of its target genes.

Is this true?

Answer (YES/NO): YES